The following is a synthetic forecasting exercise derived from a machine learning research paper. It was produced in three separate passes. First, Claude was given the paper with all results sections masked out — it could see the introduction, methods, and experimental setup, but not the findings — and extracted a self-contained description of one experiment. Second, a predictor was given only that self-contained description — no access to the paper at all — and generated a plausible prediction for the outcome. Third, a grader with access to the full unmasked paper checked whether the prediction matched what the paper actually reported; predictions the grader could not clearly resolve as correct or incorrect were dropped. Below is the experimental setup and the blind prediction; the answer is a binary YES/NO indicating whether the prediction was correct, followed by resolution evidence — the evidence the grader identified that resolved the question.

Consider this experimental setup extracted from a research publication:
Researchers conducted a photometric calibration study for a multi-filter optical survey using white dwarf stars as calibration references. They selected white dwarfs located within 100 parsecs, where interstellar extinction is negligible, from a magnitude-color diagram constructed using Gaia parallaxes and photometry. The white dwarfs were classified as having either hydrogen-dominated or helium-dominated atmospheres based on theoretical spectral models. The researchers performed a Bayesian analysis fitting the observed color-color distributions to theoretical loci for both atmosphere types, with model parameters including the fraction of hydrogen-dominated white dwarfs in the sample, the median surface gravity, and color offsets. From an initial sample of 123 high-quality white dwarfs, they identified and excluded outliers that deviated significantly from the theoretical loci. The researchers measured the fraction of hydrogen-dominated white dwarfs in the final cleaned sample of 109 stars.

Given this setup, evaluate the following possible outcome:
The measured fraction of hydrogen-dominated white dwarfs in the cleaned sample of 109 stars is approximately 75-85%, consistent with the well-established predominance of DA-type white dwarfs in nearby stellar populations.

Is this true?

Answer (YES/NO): YES